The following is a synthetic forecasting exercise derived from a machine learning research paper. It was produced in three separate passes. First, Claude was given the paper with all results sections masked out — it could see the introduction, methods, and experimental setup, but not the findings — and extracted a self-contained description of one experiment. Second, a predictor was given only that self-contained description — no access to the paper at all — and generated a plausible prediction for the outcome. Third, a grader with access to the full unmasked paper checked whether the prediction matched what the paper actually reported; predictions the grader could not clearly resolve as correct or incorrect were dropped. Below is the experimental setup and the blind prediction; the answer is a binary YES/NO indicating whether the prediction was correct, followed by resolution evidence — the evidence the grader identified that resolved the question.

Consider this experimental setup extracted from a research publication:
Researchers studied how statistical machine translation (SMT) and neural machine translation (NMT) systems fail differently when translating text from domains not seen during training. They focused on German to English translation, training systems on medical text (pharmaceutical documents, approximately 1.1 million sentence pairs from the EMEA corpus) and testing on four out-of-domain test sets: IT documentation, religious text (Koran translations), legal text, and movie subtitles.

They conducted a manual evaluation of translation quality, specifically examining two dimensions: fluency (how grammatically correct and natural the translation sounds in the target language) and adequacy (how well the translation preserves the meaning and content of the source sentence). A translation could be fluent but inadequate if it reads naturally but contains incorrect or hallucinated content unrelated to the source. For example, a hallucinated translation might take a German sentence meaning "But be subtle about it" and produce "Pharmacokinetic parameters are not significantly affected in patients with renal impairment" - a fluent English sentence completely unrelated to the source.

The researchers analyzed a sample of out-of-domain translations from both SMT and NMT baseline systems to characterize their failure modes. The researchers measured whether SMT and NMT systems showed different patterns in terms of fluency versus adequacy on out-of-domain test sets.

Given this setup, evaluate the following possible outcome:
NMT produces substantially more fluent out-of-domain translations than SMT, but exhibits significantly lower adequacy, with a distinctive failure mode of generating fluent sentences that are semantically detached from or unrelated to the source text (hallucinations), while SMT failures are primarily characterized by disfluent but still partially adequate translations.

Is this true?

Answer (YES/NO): YES